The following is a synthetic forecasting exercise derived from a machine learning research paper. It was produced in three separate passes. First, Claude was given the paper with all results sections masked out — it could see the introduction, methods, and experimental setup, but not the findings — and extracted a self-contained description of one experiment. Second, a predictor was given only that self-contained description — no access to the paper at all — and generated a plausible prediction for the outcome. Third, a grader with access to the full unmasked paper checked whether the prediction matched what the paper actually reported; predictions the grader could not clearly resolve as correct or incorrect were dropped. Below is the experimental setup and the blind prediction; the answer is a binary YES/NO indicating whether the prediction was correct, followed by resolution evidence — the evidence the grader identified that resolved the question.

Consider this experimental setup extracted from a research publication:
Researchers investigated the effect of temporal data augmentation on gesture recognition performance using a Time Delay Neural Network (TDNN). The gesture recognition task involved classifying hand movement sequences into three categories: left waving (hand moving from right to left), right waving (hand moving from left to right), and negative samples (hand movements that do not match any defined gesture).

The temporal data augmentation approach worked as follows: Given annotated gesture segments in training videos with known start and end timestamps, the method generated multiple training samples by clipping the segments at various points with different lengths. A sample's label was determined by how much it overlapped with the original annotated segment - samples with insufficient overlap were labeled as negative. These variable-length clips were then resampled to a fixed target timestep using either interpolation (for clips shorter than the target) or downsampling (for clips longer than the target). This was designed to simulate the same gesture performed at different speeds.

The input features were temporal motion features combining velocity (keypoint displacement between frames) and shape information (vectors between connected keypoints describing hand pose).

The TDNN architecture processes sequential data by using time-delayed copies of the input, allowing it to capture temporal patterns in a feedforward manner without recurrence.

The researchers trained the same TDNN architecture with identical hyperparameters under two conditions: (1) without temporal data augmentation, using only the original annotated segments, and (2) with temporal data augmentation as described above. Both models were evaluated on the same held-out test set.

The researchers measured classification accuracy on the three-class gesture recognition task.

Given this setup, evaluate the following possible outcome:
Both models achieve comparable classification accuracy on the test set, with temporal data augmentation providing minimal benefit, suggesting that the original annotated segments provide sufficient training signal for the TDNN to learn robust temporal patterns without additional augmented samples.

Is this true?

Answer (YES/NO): NO